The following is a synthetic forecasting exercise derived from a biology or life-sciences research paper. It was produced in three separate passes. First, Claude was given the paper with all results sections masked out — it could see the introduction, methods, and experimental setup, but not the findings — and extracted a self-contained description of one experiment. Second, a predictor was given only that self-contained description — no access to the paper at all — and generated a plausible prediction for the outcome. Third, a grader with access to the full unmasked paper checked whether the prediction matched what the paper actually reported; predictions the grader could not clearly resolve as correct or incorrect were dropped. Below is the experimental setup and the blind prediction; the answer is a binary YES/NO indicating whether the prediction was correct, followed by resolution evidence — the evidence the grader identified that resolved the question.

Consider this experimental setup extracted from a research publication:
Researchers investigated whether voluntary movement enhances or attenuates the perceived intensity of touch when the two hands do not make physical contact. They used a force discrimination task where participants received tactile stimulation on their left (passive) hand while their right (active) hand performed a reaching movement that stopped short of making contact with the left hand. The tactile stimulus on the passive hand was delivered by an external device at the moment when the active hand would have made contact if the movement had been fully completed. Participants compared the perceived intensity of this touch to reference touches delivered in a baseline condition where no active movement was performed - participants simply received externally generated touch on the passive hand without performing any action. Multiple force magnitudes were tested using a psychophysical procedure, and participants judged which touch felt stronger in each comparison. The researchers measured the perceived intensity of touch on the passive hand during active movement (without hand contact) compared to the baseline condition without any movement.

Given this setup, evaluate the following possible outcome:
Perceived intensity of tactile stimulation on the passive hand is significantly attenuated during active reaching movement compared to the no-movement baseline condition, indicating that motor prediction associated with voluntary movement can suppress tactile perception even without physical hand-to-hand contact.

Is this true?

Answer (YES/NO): NO